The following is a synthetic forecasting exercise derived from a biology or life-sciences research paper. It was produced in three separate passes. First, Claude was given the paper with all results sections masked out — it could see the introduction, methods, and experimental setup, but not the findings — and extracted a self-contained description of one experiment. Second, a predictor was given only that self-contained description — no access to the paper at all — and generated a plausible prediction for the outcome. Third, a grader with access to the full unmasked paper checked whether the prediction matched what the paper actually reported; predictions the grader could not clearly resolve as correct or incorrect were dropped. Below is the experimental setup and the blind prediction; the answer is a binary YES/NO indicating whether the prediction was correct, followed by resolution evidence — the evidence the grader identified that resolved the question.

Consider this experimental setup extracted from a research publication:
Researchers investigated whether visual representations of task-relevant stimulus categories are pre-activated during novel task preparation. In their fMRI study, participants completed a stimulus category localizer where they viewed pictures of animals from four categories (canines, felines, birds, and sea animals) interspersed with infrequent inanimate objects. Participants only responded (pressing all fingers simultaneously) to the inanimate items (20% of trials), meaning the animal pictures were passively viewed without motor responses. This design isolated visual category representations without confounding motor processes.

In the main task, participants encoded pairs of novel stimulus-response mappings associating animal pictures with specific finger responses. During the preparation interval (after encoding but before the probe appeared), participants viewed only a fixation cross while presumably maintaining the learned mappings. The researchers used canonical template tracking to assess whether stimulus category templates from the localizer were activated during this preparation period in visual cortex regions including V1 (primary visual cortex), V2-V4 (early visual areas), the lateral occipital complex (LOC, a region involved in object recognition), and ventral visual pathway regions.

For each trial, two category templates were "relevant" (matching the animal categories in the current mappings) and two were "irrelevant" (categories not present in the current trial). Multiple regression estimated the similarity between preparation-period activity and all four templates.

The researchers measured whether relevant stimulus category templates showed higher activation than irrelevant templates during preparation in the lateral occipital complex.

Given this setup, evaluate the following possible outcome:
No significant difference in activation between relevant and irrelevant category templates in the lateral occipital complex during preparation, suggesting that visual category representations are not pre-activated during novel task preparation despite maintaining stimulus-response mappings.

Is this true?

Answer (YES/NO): NO